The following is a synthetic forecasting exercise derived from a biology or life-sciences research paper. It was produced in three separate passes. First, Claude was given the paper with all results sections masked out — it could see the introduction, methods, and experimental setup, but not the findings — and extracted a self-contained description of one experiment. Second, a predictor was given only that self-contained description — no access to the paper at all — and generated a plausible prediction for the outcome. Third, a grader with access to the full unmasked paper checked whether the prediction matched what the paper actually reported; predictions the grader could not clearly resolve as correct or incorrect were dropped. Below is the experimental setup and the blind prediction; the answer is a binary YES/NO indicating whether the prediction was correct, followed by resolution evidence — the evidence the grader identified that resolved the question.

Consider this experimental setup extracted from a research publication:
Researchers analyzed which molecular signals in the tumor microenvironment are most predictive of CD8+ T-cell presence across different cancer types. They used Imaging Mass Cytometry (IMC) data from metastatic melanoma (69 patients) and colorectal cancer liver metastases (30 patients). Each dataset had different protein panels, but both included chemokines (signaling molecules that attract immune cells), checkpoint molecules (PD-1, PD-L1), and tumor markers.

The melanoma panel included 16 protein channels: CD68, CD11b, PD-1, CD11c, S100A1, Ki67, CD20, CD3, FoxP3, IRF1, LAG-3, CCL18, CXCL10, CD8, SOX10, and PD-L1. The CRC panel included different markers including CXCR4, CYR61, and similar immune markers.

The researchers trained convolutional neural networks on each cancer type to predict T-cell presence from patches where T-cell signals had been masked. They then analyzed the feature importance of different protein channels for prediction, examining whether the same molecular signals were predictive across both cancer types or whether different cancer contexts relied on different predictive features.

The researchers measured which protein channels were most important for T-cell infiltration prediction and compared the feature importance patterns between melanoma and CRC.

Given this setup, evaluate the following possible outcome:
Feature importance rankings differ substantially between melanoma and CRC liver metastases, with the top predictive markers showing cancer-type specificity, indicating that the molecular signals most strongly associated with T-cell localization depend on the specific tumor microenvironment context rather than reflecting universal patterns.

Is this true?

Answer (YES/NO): YES